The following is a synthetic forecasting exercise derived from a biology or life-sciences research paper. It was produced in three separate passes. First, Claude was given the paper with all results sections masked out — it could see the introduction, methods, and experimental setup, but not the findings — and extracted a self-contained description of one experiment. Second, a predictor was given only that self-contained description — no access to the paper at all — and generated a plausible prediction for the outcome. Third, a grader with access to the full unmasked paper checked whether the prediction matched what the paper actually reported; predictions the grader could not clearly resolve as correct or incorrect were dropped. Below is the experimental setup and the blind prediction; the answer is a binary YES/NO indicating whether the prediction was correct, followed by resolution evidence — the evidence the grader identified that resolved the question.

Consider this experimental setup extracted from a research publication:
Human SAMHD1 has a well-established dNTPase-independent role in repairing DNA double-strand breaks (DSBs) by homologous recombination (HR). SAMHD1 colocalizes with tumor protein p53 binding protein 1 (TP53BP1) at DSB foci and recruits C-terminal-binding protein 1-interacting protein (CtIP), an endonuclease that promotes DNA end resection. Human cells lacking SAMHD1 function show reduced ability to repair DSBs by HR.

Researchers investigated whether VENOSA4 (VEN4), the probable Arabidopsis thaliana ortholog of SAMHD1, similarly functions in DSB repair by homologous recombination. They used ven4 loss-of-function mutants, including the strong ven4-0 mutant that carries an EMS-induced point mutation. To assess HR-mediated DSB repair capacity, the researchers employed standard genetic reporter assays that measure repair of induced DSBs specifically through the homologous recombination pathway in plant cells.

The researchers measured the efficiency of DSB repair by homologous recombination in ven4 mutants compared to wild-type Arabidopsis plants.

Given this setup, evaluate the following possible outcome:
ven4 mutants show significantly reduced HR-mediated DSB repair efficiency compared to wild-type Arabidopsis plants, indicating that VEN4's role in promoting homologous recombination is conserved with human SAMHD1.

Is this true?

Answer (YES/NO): YES